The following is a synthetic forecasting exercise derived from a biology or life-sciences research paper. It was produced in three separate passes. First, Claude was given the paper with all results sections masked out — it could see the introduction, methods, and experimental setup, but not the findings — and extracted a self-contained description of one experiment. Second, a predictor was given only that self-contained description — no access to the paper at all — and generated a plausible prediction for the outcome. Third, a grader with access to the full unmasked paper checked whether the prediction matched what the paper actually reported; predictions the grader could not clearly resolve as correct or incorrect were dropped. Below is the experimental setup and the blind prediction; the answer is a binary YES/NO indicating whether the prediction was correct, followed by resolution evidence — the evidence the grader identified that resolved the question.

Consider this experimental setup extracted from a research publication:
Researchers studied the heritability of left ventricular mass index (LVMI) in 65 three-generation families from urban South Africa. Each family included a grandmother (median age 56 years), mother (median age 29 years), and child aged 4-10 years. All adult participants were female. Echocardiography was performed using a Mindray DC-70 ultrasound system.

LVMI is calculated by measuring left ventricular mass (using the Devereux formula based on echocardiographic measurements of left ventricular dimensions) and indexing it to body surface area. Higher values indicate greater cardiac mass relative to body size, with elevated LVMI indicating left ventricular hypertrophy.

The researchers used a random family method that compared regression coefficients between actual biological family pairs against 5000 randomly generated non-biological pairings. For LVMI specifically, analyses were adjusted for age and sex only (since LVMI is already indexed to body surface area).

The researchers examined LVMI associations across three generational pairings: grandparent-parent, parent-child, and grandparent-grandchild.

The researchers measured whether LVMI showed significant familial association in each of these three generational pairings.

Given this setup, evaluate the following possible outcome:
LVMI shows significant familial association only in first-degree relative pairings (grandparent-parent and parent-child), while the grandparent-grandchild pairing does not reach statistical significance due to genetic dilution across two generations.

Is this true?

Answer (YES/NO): YES